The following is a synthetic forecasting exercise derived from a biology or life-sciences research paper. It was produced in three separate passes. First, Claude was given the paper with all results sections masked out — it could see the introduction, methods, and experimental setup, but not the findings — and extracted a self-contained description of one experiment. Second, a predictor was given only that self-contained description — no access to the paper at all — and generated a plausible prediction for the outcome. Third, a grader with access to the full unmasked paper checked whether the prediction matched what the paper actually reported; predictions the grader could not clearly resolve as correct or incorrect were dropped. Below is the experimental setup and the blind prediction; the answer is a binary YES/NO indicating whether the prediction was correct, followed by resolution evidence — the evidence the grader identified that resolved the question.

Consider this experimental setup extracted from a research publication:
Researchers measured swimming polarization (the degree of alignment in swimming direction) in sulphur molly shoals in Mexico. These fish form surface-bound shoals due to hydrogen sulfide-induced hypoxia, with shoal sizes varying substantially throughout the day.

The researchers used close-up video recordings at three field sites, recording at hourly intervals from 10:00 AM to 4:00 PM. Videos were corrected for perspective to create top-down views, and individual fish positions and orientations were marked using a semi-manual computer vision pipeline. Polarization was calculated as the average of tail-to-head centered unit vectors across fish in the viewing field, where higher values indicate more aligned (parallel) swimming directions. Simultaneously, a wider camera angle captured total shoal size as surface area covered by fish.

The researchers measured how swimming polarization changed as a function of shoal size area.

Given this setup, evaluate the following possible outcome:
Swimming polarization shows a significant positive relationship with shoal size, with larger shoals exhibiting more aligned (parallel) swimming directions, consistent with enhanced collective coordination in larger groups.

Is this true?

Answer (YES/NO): NO